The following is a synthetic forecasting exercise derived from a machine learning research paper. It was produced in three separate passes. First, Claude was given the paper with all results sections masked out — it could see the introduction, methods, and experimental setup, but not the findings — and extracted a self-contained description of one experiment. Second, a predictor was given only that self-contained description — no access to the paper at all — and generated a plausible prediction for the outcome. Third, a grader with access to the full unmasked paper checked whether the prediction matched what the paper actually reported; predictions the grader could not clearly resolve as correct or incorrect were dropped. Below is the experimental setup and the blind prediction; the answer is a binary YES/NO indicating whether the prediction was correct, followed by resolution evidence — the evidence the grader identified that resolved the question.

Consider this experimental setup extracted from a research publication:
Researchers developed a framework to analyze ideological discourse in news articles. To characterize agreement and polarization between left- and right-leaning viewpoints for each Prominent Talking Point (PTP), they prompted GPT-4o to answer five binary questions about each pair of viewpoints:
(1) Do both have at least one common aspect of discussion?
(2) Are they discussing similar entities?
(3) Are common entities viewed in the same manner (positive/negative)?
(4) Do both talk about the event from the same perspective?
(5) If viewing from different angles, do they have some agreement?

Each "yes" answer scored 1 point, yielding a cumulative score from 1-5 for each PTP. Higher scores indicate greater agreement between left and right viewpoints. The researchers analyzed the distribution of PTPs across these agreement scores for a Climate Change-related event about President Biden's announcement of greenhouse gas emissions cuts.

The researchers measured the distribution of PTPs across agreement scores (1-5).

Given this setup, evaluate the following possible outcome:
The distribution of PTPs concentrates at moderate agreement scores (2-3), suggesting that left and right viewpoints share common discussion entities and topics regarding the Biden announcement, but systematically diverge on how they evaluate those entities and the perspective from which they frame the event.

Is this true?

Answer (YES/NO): YES